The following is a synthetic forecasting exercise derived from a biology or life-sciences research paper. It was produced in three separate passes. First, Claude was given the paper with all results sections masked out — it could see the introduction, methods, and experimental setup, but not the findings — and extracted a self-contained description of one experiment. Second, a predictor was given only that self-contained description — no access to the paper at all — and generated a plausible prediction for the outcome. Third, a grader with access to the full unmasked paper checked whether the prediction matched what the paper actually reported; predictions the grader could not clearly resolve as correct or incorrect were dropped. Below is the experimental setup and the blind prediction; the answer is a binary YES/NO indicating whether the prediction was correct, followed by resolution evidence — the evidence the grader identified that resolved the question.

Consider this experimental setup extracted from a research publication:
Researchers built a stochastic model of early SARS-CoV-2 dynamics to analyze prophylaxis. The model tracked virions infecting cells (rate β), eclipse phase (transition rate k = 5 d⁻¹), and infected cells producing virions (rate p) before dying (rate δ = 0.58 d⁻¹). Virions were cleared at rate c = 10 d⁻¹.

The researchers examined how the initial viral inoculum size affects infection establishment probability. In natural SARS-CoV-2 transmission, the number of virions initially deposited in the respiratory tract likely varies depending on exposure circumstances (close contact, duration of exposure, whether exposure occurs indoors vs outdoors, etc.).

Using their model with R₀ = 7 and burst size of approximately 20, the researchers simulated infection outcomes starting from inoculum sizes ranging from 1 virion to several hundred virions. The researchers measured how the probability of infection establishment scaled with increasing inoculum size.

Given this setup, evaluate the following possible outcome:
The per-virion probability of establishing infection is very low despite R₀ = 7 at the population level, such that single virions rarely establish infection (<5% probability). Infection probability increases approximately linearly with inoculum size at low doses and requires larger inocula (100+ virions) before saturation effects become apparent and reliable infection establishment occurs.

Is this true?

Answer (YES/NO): NO